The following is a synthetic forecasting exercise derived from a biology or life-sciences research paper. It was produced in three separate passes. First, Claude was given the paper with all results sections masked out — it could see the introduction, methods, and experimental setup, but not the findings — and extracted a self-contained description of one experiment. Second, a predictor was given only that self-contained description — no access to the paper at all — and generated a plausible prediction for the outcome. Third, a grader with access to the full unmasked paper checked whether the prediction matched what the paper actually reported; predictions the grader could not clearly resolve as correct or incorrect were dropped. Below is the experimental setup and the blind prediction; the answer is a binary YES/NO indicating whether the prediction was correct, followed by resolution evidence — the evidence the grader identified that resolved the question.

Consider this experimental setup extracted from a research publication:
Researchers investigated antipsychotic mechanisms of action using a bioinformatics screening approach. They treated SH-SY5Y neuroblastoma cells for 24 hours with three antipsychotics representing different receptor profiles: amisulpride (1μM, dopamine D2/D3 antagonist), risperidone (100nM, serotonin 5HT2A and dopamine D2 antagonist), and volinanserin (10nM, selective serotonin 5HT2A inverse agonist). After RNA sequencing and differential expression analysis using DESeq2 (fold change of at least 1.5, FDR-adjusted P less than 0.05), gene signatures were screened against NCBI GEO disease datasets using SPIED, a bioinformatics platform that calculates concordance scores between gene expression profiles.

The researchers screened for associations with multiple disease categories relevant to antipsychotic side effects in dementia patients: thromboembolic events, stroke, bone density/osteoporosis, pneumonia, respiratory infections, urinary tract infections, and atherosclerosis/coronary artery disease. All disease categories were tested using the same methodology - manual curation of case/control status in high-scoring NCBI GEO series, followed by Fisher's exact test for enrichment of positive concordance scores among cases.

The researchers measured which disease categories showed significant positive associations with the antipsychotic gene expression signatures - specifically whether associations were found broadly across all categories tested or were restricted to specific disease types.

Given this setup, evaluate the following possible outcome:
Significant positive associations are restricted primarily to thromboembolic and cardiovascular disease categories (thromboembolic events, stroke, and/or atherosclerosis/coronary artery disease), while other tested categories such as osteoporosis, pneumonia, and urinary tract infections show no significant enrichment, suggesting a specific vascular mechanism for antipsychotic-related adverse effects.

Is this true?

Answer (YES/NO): NO